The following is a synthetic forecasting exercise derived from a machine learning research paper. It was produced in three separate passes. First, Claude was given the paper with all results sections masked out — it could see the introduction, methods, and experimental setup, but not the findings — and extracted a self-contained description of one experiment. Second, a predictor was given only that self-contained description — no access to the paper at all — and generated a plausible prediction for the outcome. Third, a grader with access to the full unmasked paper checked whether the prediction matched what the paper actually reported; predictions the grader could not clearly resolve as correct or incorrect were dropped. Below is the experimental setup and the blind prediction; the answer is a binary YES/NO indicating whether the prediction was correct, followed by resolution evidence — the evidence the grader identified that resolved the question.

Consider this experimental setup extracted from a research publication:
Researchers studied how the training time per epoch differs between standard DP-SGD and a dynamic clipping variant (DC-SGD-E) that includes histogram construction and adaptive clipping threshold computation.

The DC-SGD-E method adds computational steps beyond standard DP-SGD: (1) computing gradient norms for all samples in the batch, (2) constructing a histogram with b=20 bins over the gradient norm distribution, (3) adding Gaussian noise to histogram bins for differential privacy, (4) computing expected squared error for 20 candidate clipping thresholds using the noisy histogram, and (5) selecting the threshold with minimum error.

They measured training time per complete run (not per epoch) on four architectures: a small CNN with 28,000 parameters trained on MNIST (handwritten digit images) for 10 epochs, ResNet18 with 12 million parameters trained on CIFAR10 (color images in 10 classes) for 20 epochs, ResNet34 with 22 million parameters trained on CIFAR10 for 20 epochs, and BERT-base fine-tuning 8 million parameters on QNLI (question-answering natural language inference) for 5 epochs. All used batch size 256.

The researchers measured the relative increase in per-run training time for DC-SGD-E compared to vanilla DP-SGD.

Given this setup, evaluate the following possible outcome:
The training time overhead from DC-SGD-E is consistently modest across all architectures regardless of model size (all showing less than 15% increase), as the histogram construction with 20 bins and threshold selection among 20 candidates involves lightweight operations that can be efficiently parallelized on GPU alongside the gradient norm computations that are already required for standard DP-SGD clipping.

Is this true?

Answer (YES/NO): NO